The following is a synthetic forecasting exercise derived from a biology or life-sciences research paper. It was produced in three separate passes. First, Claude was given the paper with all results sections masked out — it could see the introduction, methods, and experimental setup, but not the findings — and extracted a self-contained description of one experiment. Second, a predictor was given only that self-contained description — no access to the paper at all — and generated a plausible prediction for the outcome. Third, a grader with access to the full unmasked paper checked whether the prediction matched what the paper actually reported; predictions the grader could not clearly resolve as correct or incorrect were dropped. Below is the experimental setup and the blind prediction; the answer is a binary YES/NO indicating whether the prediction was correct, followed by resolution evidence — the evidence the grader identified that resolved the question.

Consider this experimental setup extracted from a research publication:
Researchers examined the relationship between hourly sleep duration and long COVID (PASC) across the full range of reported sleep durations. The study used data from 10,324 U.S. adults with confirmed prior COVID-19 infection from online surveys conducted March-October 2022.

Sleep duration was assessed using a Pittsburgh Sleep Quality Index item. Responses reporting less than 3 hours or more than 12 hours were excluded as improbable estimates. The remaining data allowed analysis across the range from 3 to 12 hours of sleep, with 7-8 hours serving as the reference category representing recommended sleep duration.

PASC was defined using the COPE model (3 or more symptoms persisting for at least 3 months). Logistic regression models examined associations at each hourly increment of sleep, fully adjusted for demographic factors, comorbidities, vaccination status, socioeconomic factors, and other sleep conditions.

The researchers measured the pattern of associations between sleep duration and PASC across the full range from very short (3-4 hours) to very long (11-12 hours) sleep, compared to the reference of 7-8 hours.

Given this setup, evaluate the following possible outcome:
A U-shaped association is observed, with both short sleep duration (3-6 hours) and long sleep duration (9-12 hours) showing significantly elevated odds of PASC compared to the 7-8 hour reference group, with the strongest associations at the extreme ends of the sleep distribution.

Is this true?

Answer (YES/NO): NO